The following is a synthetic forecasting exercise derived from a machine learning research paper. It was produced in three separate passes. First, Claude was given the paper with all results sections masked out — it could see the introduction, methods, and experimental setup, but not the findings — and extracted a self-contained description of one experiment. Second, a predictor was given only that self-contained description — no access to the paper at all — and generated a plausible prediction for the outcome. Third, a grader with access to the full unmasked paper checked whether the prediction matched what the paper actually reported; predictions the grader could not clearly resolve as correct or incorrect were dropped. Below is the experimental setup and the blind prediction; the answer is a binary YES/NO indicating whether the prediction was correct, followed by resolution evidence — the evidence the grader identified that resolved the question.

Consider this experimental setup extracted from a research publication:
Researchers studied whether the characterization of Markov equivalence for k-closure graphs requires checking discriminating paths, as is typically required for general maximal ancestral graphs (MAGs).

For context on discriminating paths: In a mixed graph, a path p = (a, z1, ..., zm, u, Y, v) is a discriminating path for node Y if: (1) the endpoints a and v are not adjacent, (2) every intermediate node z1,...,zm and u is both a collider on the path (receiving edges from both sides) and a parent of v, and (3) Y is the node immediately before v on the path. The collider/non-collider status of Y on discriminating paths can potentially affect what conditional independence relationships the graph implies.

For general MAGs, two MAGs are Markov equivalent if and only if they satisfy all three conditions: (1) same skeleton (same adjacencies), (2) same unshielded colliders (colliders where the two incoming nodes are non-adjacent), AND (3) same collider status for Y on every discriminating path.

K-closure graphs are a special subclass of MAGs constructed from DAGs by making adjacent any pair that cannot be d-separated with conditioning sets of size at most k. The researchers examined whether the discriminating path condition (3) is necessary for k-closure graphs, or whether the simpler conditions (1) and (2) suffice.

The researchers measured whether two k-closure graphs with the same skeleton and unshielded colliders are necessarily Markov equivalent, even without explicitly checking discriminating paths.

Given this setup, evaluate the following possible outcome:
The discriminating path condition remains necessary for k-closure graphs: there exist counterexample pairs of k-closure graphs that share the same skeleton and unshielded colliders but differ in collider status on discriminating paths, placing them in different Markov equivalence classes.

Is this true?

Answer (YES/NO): NO